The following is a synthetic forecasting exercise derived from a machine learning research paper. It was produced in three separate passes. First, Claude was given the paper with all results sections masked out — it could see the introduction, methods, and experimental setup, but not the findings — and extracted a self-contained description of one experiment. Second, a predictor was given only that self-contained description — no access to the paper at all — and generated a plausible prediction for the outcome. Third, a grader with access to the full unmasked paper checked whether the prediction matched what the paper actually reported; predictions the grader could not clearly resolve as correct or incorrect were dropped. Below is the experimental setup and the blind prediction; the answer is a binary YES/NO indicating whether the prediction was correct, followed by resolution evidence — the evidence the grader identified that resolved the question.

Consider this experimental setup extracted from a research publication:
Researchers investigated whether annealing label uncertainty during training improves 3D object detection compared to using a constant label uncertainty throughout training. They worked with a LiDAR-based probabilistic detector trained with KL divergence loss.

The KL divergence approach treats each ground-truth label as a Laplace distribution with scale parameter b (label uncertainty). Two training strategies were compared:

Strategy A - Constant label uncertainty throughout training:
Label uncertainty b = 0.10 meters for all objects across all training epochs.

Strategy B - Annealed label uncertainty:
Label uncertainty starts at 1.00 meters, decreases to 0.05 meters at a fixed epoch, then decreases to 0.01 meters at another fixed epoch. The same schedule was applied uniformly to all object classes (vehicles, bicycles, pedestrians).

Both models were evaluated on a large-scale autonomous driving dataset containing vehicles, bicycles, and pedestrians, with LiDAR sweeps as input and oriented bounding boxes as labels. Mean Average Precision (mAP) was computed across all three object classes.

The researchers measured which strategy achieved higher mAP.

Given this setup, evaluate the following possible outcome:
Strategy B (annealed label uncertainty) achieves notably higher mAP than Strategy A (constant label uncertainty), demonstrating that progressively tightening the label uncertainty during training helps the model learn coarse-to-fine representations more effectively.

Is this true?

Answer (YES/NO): NO